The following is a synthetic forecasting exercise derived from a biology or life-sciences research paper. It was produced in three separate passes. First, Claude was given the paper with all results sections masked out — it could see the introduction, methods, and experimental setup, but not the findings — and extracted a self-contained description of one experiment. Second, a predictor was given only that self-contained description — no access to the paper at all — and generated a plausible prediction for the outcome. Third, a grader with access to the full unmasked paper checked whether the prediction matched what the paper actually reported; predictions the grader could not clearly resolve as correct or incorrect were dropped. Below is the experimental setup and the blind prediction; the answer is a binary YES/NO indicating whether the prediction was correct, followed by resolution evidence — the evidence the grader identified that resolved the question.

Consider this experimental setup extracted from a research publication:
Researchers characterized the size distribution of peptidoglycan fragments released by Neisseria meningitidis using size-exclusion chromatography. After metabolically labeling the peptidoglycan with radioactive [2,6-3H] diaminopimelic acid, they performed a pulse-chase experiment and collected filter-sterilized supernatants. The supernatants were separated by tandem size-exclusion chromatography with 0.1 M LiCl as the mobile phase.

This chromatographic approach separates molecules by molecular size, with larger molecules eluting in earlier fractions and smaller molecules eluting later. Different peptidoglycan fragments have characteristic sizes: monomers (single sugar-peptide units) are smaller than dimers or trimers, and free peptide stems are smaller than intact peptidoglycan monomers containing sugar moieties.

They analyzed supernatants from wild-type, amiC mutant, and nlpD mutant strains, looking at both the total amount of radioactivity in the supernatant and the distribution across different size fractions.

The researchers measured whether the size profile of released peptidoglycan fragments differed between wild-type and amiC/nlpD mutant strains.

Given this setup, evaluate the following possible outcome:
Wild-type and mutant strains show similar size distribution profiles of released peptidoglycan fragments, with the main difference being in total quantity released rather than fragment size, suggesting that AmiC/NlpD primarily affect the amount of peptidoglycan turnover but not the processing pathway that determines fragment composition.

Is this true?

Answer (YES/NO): NO